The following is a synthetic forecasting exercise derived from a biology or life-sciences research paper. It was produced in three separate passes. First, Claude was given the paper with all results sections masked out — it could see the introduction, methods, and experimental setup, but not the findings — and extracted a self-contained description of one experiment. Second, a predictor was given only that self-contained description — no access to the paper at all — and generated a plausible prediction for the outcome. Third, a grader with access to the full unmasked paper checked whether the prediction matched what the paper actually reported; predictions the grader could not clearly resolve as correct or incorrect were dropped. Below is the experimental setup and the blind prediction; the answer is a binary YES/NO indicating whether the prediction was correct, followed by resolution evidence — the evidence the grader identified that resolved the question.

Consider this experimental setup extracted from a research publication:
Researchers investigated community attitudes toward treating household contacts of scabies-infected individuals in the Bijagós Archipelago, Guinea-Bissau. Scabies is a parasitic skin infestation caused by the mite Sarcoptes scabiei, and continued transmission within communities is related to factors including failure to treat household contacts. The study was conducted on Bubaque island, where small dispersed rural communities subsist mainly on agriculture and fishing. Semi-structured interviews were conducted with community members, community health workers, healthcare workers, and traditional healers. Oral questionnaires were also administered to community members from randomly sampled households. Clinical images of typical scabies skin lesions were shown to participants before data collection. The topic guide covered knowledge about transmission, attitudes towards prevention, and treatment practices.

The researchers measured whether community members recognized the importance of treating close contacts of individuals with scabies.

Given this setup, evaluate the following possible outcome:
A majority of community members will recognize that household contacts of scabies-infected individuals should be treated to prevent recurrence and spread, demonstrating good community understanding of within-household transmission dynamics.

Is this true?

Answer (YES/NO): NO